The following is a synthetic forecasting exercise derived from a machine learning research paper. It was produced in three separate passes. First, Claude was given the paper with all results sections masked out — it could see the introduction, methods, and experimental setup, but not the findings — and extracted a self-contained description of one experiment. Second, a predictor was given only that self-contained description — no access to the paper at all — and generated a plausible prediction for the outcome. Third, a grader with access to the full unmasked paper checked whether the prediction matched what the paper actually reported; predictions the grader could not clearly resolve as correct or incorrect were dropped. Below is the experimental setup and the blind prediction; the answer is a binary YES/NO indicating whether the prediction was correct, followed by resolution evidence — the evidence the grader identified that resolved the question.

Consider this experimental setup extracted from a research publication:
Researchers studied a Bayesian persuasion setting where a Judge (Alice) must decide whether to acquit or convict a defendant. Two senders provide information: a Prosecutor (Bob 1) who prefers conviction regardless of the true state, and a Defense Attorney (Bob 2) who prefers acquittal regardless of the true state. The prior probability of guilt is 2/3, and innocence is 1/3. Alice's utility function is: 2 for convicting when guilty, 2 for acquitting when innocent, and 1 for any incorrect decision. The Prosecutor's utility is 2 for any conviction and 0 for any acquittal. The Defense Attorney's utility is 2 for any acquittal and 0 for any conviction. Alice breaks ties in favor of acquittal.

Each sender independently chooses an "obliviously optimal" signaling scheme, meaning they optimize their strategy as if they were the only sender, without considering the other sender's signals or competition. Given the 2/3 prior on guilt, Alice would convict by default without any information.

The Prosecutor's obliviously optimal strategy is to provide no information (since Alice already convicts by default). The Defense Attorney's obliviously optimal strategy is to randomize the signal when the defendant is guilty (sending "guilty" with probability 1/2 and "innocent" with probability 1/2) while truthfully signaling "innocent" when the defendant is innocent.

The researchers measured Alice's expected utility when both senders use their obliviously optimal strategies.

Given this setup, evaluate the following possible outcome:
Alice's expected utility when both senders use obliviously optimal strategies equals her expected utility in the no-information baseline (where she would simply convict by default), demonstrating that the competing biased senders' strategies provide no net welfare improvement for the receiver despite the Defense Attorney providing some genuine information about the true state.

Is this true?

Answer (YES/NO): YES